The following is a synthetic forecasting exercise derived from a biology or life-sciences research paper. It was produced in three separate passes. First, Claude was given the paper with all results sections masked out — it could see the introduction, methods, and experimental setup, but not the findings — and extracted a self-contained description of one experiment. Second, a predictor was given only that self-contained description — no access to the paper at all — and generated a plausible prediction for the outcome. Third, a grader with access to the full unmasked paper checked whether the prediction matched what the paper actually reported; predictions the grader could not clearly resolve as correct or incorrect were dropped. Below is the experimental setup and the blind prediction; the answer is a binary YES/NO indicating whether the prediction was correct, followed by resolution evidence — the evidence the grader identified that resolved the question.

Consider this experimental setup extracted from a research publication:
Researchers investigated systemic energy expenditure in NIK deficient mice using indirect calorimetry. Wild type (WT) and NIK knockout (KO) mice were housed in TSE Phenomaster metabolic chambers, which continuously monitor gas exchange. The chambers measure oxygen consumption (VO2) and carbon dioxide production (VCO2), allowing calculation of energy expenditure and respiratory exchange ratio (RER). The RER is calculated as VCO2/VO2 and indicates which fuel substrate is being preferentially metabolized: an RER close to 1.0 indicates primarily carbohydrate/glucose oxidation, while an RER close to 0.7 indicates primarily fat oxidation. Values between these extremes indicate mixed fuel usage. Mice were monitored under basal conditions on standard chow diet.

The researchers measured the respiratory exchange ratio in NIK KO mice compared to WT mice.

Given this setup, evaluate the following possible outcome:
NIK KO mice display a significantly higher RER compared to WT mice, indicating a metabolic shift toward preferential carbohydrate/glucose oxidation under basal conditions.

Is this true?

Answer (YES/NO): YES